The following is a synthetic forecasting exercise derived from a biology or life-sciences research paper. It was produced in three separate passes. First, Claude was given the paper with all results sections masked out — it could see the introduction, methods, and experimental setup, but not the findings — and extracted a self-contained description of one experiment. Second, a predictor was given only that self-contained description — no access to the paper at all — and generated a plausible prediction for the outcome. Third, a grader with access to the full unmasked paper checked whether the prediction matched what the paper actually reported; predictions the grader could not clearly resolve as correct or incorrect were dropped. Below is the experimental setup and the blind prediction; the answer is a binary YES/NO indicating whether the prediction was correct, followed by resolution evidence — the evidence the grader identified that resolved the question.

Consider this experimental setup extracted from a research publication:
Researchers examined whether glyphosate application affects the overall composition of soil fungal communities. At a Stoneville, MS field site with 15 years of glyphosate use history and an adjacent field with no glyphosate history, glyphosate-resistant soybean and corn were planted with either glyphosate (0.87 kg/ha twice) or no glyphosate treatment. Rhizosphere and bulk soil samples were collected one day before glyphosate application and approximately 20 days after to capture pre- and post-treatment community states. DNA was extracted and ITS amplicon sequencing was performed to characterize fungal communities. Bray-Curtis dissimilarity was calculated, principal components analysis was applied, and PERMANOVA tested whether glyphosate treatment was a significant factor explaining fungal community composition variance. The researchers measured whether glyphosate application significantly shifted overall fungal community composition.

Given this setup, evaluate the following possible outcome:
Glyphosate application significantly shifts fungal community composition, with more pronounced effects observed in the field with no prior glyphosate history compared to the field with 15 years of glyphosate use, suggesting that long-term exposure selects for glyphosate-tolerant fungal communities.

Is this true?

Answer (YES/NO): NO